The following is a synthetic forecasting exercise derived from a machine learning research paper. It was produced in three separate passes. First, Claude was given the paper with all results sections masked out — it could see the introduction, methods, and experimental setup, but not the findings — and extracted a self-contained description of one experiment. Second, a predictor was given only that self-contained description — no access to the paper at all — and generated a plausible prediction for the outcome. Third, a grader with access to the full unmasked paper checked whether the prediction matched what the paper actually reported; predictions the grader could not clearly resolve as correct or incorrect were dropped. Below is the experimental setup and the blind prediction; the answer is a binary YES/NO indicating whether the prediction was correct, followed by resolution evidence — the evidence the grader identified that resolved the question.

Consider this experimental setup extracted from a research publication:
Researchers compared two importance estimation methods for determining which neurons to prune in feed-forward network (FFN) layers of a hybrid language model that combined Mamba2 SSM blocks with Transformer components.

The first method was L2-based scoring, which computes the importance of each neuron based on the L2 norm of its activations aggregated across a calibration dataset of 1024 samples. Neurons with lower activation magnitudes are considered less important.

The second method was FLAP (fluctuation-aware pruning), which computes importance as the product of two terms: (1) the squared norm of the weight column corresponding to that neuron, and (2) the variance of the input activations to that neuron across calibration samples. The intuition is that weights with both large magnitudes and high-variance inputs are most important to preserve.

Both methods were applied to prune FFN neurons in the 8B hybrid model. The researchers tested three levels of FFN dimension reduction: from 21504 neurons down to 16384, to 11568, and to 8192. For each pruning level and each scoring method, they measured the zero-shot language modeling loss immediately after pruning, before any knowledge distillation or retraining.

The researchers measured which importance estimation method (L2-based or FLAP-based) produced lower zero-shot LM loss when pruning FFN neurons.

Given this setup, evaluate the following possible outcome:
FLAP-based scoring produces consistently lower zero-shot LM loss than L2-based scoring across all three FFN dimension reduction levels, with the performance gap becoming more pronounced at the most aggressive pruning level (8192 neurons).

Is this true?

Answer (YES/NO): YES